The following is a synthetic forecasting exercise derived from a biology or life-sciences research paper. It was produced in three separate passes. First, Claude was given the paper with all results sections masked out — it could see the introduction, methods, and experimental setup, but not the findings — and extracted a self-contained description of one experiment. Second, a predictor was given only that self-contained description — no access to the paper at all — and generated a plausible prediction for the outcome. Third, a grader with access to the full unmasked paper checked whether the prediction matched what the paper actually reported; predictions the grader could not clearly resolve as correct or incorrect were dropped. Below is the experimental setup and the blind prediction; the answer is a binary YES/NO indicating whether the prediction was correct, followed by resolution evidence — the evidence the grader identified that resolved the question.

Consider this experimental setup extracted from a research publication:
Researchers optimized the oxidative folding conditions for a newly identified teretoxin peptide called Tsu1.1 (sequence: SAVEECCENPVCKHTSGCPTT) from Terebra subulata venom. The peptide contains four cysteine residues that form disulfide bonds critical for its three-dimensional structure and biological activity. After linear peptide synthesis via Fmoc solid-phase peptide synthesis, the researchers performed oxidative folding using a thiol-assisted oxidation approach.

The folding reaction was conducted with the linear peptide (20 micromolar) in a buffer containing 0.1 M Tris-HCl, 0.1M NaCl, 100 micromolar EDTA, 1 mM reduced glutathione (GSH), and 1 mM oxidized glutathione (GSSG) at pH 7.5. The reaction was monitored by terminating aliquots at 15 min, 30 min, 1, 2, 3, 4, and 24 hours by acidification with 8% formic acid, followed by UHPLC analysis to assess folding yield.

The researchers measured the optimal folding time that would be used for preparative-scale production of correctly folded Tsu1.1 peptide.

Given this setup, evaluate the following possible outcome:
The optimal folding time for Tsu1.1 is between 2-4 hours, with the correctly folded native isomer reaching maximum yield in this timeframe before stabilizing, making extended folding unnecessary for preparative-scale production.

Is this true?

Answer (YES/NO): NO